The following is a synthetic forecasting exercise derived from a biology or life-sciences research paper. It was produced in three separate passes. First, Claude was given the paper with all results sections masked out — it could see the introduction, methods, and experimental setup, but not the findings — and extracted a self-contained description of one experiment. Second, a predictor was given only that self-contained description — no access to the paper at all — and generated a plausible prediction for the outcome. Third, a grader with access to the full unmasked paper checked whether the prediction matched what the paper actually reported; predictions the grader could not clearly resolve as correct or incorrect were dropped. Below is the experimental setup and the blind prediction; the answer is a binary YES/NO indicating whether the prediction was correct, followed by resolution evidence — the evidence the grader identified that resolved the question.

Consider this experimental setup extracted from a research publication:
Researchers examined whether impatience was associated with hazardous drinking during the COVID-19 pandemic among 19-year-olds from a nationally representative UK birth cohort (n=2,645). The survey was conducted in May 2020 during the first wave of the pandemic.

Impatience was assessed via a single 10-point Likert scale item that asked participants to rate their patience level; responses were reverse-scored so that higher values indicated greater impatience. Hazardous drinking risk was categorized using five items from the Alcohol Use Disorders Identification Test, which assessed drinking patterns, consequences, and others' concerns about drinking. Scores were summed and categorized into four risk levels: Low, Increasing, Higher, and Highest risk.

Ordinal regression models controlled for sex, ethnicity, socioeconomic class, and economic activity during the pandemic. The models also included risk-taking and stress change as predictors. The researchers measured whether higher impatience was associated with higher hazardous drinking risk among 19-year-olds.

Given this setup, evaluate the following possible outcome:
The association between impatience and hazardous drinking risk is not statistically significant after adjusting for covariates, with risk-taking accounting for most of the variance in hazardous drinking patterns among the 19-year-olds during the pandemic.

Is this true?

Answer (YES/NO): NO